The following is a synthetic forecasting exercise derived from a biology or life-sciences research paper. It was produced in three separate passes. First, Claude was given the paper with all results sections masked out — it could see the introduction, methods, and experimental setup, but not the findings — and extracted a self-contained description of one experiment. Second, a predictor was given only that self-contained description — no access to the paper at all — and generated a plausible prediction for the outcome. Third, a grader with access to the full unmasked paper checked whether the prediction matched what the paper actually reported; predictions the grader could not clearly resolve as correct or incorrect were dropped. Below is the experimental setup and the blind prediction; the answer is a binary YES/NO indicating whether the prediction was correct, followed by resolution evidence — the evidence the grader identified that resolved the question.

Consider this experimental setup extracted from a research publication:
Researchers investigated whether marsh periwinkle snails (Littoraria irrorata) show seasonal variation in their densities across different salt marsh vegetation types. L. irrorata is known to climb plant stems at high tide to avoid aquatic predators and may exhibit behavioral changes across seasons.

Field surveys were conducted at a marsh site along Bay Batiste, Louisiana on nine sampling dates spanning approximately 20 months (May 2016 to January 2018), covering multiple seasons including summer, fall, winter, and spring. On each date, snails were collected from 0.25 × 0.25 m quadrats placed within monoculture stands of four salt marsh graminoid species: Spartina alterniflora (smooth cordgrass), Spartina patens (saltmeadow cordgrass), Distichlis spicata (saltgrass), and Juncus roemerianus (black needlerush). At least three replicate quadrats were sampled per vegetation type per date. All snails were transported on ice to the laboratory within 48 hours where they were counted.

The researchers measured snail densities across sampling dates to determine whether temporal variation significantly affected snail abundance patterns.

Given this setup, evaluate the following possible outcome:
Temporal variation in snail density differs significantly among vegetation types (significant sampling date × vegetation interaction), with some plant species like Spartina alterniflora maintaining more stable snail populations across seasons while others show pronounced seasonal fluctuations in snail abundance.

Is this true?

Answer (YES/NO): NO